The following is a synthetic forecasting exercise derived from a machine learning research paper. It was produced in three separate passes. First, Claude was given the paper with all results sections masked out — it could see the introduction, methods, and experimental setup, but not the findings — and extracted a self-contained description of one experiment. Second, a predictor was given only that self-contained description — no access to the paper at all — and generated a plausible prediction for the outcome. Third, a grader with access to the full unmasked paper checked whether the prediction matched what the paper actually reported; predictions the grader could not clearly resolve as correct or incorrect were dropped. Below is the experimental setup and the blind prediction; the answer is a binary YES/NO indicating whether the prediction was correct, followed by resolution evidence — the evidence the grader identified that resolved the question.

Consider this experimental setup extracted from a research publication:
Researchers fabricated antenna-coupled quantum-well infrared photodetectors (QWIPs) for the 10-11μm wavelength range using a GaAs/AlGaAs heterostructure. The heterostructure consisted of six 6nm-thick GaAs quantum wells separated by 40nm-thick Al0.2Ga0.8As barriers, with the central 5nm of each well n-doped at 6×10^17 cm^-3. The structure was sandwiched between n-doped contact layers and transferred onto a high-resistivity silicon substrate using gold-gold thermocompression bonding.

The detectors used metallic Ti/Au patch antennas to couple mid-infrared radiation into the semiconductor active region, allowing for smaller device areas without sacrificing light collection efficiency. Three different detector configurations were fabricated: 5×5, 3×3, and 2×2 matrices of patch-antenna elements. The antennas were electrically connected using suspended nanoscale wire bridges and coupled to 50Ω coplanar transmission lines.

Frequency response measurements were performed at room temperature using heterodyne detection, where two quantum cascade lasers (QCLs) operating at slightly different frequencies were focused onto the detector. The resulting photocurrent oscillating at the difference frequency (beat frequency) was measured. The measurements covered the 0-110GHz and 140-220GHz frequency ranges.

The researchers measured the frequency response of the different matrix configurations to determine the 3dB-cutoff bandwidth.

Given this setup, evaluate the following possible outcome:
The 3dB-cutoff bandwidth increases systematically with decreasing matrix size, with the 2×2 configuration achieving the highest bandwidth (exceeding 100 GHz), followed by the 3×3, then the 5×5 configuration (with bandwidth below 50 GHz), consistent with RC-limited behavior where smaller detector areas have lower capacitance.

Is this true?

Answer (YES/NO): NO